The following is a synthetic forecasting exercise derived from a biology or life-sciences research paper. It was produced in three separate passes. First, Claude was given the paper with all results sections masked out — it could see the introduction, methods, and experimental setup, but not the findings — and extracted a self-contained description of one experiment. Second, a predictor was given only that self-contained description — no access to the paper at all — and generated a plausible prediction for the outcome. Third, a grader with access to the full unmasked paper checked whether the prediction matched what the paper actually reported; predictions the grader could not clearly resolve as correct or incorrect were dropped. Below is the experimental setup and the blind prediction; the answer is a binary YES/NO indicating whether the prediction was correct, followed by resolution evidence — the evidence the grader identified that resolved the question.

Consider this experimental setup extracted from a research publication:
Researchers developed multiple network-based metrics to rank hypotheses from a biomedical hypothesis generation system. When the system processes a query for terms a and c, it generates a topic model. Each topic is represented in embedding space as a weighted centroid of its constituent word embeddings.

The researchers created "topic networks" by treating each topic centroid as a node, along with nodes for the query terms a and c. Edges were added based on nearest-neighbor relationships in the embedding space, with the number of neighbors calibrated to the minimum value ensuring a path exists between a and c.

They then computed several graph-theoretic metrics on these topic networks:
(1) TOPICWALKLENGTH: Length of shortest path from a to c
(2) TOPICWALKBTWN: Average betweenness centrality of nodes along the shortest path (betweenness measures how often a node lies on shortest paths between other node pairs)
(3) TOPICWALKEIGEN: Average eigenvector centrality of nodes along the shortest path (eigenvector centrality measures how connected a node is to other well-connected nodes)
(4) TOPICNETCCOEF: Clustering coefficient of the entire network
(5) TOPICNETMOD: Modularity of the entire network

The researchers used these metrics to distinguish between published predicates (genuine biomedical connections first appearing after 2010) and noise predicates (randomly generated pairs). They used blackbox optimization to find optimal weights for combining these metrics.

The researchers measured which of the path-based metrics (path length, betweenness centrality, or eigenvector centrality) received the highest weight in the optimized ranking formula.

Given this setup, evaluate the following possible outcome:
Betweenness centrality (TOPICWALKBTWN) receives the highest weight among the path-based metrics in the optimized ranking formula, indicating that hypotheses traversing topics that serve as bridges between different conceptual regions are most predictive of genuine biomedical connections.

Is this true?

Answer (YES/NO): NO